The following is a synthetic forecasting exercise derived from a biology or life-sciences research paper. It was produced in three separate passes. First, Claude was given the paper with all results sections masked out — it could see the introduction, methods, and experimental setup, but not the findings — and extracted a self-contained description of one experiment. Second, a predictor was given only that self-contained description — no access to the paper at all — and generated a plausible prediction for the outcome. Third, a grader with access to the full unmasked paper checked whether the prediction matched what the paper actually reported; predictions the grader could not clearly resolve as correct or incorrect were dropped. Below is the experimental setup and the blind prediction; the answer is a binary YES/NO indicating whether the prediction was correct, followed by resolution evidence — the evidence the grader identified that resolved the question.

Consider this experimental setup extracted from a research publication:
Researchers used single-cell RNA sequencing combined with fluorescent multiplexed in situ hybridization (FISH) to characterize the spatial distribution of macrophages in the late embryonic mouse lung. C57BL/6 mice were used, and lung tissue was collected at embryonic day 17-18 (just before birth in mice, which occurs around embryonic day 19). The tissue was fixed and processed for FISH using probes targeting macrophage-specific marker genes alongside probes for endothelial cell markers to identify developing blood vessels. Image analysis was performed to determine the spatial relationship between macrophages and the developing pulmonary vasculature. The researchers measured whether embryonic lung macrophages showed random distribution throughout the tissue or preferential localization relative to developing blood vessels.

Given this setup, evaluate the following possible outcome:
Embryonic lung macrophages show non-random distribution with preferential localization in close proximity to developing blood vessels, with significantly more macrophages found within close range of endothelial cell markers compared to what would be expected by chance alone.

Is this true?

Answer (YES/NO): YES